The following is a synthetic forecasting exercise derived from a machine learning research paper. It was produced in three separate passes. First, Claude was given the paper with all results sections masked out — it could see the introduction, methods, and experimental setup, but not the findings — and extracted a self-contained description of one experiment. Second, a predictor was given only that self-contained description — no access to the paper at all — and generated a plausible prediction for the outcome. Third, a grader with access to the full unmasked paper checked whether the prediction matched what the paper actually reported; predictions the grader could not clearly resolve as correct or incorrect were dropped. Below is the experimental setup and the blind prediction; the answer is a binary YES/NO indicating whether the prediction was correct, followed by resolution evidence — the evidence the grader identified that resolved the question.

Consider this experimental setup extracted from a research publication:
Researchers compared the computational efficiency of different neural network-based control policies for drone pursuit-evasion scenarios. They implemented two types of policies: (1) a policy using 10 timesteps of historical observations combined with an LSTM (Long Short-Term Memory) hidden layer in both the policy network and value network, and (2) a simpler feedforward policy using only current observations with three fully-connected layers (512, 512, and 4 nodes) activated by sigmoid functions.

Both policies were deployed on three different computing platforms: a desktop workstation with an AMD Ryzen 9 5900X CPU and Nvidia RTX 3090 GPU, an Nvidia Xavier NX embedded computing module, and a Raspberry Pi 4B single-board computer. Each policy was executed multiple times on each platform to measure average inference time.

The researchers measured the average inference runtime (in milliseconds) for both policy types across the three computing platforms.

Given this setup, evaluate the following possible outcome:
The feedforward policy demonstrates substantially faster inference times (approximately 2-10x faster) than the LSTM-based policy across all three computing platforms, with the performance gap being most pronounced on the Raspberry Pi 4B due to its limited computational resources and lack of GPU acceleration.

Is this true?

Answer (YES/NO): NO